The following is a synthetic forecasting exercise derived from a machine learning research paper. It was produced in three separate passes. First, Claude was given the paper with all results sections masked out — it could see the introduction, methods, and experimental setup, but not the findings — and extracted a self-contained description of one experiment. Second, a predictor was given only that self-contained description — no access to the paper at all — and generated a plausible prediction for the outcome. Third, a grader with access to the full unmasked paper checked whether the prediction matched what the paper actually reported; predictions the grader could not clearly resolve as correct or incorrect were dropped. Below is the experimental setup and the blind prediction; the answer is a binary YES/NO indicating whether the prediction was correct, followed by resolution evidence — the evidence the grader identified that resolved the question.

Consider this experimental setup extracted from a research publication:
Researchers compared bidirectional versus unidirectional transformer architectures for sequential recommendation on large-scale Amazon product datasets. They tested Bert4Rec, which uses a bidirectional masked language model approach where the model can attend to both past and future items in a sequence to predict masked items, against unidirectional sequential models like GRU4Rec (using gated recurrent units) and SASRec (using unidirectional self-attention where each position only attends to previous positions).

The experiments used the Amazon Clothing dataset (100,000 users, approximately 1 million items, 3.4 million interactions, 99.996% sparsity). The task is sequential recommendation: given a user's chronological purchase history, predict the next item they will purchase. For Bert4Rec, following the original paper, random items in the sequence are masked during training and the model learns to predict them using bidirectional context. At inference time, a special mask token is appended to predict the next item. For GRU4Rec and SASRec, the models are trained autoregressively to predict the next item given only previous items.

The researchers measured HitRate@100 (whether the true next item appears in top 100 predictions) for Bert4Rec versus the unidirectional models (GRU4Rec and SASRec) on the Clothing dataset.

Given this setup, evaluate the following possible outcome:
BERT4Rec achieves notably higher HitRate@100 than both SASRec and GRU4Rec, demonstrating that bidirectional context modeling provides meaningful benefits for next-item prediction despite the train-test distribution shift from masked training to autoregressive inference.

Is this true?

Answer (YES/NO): NO